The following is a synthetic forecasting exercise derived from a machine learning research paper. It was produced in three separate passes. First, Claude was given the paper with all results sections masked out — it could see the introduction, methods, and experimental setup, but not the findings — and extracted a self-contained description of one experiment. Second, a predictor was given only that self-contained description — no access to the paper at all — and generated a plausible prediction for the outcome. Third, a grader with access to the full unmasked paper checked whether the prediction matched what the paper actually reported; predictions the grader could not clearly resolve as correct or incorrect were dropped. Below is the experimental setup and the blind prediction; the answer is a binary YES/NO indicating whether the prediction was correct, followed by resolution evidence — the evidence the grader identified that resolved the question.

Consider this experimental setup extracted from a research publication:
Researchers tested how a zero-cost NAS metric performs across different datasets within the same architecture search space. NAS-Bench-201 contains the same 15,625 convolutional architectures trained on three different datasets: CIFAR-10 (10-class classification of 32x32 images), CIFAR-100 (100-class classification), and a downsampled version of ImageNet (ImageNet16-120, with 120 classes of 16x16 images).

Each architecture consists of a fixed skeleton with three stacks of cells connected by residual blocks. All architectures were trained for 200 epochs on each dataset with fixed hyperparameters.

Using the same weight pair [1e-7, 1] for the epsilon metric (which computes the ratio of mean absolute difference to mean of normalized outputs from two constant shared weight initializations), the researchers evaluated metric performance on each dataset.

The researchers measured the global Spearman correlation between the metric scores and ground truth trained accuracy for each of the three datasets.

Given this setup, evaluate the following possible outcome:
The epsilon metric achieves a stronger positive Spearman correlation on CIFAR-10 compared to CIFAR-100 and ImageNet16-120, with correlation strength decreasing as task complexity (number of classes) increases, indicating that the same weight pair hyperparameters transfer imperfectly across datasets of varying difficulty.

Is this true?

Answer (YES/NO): NO